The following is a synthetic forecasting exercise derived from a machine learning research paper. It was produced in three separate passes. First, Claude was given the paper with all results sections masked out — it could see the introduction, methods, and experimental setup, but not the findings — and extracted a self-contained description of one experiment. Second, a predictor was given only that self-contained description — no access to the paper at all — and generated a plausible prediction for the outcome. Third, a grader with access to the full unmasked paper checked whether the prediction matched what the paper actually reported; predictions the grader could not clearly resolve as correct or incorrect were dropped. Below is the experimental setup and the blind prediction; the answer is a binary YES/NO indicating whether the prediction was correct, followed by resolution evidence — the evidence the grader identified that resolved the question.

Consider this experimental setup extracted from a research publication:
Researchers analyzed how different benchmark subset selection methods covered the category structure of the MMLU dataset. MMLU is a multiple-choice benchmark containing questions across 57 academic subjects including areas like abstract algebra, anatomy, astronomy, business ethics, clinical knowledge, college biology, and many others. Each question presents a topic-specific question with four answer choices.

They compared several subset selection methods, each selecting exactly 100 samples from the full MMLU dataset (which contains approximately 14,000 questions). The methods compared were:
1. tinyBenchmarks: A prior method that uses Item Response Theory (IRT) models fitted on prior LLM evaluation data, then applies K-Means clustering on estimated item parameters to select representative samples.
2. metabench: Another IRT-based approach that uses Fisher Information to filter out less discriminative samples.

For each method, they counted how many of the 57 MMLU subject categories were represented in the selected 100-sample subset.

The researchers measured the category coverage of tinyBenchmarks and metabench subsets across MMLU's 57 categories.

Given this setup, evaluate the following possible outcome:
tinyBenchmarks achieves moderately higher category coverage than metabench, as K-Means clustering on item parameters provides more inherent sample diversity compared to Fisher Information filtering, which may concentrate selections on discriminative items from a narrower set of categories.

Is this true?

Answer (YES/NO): YES